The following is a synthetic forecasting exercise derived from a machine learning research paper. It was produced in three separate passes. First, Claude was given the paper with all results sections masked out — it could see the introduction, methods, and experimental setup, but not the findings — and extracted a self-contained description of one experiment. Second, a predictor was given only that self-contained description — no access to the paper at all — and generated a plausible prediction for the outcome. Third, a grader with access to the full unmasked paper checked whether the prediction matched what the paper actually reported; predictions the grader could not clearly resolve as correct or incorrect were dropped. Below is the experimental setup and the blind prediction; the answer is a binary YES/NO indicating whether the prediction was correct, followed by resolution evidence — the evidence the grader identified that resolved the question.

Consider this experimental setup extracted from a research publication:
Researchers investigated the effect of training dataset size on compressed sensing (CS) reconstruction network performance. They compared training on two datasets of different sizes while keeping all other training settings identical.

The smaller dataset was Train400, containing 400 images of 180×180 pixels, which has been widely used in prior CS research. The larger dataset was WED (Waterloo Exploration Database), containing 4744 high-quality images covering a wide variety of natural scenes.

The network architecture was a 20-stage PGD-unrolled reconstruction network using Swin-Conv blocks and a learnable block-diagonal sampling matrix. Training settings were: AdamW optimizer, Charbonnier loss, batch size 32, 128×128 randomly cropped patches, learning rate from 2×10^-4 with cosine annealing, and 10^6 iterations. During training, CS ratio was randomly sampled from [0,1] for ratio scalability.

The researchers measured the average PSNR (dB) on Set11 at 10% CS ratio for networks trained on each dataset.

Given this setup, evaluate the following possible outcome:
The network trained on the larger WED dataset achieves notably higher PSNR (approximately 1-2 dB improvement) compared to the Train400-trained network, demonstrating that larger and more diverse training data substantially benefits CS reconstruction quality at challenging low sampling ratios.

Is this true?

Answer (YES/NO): NO